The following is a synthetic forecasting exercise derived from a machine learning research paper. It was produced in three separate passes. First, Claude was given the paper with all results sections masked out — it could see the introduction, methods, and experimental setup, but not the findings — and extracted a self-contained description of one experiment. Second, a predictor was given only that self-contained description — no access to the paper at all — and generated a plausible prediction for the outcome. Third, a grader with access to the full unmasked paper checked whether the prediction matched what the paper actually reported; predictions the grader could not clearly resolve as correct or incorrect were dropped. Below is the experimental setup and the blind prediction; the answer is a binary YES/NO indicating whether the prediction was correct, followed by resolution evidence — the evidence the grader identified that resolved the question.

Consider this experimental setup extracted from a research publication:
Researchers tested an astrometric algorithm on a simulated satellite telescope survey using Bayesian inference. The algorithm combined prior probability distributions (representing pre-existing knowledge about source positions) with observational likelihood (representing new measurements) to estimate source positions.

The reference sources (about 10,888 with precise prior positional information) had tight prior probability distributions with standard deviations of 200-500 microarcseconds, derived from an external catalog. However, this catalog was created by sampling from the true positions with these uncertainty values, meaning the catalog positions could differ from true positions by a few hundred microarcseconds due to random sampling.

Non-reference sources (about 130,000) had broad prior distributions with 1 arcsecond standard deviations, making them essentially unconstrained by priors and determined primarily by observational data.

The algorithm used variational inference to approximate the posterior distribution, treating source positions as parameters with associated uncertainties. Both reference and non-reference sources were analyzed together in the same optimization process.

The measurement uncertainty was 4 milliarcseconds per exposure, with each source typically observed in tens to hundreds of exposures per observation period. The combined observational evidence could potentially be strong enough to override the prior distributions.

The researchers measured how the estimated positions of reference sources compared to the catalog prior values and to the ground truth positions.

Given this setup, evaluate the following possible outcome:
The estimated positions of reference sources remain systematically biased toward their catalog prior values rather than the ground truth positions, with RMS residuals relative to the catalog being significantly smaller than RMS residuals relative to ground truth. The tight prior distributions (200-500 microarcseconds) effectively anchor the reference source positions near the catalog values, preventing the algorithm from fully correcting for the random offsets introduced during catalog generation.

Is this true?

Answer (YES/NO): YES